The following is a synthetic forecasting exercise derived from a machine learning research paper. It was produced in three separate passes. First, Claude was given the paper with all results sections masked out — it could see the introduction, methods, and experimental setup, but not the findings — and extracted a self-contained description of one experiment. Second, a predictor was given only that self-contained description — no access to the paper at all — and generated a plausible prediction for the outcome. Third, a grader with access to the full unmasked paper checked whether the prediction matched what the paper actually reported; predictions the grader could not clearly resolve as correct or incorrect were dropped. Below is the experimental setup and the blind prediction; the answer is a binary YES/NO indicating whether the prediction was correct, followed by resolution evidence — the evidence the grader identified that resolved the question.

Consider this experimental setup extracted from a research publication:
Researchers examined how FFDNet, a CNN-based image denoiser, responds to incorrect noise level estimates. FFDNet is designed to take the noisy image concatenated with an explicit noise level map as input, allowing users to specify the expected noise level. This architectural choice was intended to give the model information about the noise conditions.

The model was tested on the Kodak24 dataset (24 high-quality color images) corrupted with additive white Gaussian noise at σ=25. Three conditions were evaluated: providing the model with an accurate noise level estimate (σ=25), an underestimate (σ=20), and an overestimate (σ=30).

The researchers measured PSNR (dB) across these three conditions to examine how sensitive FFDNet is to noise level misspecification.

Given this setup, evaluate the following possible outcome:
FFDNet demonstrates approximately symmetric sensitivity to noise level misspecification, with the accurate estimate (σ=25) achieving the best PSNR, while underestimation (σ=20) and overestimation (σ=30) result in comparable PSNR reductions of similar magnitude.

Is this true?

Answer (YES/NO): NO